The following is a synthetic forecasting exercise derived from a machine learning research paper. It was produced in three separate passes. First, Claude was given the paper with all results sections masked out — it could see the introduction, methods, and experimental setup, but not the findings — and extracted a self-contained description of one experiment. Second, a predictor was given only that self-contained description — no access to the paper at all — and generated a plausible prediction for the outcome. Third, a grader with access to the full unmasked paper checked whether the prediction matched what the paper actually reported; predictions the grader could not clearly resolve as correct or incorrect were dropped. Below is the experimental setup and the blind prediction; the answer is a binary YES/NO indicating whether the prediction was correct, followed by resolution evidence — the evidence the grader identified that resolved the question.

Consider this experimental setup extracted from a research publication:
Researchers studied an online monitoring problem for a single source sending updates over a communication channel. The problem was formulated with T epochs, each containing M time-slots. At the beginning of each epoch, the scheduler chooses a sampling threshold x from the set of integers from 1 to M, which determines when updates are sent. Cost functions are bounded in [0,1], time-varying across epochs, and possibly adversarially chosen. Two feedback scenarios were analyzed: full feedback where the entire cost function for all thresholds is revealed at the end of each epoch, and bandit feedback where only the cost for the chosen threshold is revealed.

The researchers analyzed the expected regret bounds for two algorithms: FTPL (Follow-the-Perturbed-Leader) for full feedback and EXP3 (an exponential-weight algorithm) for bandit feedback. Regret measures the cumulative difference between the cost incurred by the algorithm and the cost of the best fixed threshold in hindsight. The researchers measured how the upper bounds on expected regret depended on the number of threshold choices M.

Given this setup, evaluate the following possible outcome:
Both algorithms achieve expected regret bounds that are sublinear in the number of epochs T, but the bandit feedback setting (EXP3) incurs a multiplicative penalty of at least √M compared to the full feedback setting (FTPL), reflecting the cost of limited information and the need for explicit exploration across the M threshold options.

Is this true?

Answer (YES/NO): YES